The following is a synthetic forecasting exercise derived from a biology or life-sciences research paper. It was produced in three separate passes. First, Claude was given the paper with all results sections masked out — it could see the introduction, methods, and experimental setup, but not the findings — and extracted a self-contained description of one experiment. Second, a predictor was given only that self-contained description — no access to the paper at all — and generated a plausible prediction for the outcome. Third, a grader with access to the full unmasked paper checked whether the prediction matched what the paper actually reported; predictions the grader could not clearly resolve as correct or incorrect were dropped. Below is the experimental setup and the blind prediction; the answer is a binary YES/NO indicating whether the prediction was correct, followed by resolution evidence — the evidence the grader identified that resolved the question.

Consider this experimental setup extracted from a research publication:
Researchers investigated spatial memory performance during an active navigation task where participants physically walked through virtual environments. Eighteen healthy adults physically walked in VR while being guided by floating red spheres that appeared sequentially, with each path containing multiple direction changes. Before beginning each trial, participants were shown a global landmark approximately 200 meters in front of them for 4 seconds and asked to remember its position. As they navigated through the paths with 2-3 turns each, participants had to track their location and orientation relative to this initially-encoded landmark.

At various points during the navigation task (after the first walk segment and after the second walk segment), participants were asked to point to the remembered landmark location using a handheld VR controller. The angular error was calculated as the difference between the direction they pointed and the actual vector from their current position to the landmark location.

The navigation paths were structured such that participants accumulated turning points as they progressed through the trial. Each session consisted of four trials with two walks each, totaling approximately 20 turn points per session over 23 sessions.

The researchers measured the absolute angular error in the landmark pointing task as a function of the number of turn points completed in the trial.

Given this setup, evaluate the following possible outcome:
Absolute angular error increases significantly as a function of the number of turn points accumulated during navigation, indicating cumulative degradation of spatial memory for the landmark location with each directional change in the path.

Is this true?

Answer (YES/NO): YES